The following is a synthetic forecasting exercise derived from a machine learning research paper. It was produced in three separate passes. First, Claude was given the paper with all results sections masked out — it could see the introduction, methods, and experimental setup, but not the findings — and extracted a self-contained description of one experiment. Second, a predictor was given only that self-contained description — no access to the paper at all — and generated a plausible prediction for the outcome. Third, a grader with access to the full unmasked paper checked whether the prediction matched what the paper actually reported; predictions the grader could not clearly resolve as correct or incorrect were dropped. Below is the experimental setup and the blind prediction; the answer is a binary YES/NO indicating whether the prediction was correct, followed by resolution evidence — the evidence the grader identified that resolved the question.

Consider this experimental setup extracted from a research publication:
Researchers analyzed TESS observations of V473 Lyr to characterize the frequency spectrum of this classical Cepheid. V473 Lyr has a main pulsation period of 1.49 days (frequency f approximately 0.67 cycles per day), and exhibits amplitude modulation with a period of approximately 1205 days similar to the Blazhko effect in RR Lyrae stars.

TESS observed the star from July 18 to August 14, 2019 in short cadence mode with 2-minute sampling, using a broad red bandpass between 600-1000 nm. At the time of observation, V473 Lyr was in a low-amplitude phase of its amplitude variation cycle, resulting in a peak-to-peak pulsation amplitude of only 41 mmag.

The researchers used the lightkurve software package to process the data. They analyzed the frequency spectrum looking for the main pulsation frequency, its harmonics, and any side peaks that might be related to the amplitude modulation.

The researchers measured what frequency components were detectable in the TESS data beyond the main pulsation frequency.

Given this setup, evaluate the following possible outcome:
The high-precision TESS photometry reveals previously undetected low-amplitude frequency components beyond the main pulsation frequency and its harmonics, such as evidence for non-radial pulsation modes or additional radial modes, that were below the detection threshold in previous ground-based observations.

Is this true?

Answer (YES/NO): NO